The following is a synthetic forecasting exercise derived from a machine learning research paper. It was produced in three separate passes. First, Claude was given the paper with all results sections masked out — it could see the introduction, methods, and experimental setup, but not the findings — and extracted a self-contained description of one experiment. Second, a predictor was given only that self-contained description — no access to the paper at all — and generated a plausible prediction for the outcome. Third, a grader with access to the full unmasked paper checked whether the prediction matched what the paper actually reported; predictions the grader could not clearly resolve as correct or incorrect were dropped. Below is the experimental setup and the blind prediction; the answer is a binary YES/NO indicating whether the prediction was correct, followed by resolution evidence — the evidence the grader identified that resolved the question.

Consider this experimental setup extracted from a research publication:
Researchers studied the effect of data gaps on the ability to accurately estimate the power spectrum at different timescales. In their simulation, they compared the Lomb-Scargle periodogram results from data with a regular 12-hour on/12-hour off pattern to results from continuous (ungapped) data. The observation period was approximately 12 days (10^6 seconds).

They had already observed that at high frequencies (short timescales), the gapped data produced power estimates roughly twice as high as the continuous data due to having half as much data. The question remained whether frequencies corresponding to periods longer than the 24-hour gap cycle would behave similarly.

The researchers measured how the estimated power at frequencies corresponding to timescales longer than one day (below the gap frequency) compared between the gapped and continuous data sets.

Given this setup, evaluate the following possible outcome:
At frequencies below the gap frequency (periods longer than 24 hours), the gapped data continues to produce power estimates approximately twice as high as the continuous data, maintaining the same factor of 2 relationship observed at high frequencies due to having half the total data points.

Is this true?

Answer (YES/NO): NO